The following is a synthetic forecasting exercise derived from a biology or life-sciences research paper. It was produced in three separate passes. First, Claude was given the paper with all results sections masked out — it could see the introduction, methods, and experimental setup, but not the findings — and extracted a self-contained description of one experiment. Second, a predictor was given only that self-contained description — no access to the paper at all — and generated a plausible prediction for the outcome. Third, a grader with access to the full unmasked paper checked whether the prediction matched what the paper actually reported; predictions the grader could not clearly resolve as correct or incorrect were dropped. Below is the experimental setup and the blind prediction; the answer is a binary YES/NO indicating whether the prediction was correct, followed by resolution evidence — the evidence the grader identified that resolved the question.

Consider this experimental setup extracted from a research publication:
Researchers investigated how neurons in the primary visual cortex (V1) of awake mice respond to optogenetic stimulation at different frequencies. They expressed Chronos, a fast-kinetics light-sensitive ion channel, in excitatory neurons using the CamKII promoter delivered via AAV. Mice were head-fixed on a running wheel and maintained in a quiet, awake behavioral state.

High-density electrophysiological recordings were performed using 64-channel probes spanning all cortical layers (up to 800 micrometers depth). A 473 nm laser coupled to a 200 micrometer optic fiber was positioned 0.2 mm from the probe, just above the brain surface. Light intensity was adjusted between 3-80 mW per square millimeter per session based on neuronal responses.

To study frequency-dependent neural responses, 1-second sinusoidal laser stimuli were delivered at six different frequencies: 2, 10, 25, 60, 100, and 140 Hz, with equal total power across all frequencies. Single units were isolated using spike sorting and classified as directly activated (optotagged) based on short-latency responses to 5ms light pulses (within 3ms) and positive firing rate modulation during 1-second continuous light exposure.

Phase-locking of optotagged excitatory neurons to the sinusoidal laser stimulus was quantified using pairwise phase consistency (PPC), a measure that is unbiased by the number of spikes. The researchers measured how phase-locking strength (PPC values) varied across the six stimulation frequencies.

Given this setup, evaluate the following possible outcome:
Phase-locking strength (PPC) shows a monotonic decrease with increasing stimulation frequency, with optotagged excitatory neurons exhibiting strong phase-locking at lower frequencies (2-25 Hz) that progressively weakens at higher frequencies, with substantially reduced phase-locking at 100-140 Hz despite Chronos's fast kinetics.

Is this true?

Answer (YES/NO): NO